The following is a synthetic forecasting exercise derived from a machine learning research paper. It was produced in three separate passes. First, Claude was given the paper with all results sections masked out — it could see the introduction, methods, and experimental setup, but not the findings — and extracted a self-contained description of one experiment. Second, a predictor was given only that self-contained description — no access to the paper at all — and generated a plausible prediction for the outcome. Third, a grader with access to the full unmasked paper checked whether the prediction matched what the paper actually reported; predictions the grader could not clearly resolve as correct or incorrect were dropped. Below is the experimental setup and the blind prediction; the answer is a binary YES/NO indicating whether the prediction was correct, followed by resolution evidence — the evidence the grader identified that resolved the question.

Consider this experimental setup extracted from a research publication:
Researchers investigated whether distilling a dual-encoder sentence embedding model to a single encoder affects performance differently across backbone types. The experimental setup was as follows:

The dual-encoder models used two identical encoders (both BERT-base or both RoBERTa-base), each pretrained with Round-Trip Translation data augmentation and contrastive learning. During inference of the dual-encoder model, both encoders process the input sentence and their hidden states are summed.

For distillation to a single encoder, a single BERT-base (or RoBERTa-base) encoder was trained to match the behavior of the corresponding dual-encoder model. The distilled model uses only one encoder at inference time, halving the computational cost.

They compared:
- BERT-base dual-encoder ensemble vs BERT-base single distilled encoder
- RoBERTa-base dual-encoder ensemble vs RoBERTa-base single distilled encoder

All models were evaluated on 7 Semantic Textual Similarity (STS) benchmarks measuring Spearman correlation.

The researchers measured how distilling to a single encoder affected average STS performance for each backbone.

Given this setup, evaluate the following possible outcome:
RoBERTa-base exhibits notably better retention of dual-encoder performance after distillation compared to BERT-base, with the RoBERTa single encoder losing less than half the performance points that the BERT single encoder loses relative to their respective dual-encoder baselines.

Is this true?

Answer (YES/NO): NO